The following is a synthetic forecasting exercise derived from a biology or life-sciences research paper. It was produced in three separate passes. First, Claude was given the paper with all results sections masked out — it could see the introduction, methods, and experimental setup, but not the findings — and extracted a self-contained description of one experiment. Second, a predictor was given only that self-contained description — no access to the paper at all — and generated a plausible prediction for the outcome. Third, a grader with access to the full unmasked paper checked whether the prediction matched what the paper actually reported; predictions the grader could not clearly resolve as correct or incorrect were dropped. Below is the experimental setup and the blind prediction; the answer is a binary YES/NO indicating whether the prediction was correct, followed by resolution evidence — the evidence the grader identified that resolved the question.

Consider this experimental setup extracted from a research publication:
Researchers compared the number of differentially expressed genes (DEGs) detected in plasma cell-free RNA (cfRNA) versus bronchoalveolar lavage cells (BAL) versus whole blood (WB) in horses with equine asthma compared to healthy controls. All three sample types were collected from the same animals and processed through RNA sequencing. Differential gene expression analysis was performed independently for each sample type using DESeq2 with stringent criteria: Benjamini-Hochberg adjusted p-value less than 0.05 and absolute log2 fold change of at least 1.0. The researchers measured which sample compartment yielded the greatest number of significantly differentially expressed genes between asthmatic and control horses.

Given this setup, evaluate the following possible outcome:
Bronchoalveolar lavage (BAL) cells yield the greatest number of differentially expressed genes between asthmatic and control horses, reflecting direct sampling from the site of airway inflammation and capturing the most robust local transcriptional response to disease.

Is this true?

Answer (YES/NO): NO